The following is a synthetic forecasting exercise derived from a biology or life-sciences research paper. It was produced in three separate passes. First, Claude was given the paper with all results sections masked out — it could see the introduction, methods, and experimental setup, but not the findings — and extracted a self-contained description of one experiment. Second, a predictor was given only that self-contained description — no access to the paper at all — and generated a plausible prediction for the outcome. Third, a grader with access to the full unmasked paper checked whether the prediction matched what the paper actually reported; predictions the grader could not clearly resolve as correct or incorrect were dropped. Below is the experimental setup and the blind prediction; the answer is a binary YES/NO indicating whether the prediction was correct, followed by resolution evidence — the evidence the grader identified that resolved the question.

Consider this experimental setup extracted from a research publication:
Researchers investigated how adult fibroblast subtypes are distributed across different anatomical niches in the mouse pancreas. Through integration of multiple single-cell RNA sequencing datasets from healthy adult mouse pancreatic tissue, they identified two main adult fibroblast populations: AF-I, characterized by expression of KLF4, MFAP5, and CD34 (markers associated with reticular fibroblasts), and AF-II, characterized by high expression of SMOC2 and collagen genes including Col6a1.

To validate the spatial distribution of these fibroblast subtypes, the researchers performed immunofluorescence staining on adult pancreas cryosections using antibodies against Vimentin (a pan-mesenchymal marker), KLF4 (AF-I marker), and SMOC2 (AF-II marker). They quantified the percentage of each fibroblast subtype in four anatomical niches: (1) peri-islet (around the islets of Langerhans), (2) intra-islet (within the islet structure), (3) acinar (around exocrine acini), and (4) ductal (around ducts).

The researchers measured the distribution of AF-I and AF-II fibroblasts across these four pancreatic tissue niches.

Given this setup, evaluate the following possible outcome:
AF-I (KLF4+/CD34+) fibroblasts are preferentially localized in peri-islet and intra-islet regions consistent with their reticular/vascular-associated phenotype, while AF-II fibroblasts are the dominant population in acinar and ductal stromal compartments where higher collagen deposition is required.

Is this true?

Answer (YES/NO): NO